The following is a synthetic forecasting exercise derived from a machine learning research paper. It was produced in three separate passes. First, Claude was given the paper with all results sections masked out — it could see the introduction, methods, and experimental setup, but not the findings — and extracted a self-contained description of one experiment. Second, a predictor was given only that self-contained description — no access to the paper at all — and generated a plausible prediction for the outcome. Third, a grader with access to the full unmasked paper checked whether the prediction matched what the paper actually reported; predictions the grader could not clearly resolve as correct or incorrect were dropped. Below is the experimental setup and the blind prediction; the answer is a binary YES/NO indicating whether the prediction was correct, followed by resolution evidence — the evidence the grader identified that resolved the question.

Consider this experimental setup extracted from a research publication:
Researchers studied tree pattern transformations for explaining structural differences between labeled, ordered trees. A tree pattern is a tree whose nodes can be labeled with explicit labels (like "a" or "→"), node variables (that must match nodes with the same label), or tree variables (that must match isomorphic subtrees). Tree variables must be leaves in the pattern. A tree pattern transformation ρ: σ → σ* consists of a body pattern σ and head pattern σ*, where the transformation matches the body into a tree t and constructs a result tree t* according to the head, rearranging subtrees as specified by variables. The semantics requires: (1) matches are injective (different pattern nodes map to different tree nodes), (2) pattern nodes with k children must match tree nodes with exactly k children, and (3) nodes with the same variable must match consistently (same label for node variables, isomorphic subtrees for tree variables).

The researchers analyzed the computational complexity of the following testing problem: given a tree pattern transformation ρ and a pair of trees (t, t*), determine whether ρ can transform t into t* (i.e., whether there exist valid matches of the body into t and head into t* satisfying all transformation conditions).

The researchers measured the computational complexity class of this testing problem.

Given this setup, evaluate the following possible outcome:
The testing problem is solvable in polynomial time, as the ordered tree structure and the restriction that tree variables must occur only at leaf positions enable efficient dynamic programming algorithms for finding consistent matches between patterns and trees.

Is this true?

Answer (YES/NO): YES